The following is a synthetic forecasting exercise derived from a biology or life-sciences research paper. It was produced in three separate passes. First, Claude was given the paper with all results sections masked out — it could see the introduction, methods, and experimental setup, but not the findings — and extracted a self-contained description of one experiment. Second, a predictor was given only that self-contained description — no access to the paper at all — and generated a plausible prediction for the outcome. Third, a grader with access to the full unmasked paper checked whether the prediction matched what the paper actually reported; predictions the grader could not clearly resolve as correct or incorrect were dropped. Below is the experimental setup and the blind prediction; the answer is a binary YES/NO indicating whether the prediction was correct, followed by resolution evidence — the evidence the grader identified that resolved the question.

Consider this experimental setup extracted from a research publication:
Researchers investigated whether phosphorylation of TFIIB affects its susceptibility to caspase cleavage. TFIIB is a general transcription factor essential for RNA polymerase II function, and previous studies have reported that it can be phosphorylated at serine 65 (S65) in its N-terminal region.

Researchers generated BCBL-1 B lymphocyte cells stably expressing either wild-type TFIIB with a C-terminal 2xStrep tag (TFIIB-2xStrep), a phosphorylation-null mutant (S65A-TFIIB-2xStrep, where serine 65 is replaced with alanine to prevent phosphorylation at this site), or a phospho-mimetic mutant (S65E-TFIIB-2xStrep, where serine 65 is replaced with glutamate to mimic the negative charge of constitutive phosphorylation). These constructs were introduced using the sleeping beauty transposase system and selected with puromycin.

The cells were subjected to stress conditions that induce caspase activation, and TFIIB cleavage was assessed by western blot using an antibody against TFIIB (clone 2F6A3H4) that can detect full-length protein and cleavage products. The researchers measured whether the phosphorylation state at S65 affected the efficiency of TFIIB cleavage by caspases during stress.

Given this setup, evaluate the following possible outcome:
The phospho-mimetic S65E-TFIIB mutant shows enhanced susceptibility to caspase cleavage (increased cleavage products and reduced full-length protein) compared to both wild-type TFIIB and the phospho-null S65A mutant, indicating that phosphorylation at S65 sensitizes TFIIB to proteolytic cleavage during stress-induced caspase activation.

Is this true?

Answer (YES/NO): NO